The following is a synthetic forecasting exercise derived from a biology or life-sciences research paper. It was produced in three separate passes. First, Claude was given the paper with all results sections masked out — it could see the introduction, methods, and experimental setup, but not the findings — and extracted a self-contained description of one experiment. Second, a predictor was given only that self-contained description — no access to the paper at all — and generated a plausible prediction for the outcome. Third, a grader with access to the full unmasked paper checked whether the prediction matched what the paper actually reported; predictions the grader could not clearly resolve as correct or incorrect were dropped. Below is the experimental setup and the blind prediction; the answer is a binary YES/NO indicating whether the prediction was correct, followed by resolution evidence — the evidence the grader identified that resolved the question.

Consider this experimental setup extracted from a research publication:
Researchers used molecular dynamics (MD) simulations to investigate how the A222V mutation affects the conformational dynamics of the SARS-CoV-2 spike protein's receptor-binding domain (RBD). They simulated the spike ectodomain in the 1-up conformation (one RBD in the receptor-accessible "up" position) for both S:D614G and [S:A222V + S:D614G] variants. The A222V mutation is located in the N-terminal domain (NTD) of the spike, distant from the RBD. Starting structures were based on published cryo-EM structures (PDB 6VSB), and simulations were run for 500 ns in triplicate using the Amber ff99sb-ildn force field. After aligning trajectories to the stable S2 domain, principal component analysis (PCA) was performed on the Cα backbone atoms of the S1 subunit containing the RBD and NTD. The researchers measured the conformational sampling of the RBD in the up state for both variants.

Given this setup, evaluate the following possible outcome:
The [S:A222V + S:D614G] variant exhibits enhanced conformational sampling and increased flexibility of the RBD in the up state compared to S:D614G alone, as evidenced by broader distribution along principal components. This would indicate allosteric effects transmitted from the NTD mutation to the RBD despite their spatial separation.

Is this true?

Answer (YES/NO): YES